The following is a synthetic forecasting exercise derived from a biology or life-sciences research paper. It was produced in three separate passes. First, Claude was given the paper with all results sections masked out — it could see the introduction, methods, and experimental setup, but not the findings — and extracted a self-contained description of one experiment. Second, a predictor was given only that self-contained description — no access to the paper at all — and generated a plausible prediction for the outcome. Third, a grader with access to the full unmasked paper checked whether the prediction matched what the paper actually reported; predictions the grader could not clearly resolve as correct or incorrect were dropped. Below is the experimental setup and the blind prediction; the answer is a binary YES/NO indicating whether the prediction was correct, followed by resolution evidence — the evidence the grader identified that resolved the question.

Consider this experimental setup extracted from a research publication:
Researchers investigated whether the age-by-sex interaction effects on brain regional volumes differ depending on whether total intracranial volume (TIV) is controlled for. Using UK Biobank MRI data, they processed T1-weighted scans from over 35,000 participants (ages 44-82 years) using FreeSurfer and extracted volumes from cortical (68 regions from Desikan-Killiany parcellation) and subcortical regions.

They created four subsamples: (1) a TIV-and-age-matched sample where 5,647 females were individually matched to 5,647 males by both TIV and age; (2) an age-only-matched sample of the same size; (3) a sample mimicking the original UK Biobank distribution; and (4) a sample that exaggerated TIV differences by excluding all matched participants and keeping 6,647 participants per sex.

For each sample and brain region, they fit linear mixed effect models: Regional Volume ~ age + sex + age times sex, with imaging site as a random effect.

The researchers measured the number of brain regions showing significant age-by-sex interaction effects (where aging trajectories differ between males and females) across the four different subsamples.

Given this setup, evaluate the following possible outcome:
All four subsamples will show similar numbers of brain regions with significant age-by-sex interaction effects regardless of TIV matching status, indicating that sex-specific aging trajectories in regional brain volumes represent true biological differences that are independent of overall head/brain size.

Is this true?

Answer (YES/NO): NO